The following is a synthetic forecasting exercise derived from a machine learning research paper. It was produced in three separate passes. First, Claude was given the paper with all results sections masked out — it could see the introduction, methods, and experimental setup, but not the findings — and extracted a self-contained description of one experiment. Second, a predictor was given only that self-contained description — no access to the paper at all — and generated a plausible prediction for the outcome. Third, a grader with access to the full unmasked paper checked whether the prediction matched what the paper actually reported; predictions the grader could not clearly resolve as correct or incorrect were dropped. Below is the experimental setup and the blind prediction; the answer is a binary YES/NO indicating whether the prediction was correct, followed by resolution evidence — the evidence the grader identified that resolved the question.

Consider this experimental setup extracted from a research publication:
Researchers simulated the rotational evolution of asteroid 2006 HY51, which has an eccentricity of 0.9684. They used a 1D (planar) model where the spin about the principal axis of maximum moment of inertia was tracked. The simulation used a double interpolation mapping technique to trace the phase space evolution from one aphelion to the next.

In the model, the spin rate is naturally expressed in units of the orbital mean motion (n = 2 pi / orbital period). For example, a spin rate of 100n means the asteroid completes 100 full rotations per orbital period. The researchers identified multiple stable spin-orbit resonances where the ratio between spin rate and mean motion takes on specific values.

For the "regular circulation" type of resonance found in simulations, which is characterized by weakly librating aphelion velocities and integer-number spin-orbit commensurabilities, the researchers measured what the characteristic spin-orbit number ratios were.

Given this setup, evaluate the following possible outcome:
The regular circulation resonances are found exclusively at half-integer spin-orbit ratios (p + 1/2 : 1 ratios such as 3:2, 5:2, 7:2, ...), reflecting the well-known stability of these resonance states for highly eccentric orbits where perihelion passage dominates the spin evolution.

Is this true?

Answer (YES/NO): NO